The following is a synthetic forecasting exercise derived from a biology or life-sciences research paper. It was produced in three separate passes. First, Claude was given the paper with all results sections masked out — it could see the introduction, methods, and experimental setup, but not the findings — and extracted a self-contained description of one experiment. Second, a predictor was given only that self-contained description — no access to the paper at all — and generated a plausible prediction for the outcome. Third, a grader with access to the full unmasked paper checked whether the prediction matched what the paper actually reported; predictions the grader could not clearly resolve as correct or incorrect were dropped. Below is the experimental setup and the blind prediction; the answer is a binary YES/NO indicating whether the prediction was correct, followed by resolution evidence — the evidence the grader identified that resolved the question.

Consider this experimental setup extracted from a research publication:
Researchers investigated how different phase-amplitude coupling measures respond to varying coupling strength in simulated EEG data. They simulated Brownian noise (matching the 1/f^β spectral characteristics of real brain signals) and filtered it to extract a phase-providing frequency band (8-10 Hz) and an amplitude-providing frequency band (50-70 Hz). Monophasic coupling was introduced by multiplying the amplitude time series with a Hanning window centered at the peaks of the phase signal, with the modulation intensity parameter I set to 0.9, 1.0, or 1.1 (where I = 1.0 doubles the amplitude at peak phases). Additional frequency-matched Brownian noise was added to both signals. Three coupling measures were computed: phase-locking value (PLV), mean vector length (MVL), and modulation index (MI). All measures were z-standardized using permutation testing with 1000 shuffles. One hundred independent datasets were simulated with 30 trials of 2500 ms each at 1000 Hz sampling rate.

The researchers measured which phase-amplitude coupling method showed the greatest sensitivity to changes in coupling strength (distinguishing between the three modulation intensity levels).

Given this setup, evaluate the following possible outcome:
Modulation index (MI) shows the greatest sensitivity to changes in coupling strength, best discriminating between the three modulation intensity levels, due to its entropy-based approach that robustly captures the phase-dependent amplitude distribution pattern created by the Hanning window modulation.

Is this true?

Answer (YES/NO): NO